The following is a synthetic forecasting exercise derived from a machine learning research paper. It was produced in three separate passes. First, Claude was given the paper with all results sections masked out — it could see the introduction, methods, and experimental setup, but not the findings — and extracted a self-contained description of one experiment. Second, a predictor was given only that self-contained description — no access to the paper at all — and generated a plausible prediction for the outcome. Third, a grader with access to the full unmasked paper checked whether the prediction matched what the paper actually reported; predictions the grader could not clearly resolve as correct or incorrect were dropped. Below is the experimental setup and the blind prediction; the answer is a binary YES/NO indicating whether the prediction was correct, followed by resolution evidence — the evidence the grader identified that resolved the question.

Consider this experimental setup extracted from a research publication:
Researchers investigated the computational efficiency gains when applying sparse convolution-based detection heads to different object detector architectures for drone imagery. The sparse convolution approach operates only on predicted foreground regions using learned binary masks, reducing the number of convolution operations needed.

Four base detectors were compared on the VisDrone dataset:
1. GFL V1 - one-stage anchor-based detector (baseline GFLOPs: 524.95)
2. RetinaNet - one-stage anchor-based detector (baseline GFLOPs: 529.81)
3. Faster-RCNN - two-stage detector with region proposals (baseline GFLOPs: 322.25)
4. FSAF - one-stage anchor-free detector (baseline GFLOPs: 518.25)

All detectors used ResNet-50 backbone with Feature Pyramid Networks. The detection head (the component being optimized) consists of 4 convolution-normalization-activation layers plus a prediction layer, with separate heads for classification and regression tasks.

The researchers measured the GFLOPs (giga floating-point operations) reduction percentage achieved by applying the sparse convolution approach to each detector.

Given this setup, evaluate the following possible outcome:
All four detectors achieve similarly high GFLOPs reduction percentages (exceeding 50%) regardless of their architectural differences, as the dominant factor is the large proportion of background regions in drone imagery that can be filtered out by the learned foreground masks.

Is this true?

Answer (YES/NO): NO